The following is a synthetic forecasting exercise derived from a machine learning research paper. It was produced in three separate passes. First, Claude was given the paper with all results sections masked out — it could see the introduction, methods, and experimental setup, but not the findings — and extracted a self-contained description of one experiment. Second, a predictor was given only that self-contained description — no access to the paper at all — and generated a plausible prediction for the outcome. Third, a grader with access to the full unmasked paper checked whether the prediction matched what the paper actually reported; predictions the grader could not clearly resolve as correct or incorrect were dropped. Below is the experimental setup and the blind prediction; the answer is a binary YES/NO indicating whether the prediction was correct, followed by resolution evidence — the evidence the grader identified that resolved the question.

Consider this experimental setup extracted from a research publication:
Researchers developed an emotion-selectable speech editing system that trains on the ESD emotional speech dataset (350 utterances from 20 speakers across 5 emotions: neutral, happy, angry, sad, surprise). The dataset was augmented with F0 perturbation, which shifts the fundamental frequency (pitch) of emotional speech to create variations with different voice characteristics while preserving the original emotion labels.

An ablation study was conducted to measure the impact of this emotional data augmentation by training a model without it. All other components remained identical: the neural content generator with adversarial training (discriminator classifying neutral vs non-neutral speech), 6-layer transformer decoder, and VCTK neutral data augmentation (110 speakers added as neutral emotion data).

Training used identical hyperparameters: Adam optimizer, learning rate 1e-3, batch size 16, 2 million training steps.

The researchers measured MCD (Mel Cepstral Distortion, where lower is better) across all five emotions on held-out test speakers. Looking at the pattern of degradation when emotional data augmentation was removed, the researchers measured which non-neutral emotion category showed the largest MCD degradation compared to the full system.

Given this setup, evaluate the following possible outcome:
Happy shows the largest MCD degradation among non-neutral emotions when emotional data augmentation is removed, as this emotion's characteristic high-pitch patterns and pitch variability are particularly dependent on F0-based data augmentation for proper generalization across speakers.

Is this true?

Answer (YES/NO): NO